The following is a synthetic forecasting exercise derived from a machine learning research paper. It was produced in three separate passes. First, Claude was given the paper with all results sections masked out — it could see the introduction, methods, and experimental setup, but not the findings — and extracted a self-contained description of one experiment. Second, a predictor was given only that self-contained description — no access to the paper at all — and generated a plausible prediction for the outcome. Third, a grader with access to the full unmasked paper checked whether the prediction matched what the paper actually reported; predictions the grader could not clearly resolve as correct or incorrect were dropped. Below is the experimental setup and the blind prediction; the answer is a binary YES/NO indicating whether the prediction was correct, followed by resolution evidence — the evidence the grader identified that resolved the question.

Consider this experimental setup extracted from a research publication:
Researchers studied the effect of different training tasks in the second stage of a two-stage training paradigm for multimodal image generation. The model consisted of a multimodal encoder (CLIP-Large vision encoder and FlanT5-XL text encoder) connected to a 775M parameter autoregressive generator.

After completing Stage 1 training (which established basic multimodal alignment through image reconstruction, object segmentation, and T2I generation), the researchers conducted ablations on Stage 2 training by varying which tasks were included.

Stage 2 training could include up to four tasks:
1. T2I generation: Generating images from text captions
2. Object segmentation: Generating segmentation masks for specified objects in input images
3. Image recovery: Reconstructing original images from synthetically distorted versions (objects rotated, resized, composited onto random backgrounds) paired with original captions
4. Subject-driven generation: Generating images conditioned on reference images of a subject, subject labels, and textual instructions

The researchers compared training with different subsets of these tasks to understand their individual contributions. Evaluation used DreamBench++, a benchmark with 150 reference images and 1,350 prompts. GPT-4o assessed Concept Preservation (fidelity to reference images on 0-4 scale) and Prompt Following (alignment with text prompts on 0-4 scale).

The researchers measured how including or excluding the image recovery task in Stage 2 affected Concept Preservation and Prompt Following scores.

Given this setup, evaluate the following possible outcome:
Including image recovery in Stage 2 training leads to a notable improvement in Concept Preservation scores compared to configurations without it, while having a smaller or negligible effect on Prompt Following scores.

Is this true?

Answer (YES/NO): NO